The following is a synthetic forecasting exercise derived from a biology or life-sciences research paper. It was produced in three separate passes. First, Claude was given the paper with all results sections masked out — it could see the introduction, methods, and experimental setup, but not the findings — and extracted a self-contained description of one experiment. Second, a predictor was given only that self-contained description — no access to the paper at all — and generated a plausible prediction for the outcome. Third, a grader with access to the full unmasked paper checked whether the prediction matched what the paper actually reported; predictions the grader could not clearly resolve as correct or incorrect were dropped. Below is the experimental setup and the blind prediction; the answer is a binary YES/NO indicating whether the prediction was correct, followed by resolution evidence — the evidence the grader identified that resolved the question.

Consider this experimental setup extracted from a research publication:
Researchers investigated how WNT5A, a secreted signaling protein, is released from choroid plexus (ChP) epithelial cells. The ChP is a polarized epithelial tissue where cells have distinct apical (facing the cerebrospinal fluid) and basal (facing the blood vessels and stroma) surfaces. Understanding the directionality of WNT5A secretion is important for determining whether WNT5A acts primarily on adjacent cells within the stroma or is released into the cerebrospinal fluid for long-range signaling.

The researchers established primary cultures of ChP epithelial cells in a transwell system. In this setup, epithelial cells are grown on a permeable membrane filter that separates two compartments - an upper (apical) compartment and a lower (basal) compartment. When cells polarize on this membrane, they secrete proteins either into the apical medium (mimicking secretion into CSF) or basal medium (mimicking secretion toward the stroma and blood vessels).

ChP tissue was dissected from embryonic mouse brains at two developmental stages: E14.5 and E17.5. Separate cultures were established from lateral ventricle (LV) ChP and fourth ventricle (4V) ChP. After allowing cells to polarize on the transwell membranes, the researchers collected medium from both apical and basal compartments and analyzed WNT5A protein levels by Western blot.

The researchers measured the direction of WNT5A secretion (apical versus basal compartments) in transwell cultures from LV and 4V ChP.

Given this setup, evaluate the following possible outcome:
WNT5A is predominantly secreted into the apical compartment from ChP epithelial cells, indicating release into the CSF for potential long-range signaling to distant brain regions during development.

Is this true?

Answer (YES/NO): NO